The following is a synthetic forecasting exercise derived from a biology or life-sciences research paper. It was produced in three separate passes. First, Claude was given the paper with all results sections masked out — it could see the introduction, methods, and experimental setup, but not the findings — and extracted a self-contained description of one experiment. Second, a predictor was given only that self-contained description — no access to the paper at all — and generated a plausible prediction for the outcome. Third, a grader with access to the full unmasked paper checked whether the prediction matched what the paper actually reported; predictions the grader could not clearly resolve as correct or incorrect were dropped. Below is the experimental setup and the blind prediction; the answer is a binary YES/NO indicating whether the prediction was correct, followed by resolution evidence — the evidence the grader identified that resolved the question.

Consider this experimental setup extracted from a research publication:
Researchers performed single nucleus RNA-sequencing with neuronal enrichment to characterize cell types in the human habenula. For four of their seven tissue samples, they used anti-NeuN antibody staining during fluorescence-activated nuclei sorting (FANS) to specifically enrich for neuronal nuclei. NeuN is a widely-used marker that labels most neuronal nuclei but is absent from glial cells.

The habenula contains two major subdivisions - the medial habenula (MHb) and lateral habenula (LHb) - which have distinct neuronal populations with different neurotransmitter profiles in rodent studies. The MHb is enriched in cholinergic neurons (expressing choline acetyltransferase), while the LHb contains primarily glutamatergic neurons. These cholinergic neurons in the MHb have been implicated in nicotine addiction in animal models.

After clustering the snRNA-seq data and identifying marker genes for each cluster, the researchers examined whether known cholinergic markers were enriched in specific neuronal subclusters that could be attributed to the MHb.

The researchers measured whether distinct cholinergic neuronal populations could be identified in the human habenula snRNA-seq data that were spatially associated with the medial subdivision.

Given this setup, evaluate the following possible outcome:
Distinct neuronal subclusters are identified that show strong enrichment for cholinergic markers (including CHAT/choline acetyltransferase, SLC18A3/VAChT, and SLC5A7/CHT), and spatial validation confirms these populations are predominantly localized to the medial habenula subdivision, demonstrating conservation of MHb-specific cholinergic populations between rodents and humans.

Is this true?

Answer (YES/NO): NO